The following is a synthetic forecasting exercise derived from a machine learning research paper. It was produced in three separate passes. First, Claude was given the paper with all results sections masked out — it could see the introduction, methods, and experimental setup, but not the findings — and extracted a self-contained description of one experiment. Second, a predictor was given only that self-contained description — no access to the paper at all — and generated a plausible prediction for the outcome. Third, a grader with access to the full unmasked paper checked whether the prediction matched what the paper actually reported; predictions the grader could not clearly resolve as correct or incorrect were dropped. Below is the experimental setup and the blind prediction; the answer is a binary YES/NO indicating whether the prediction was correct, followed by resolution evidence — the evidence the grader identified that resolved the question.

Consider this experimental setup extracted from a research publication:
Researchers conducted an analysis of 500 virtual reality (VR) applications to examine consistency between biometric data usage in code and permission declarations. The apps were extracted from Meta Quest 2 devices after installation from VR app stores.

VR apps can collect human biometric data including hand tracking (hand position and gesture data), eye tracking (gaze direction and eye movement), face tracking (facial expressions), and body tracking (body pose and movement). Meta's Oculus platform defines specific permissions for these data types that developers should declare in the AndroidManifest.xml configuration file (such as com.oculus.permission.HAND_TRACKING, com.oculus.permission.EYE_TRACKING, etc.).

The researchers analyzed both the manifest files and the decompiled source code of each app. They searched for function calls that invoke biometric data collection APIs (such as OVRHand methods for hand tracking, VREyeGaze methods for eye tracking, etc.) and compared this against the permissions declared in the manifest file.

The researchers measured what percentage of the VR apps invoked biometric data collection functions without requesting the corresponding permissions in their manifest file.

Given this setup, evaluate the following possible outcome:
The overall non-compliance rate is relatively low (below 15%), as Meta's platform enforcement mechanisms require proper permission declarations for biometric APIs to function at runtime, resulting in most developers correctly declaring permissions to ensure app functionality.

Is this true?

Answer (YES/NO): NO